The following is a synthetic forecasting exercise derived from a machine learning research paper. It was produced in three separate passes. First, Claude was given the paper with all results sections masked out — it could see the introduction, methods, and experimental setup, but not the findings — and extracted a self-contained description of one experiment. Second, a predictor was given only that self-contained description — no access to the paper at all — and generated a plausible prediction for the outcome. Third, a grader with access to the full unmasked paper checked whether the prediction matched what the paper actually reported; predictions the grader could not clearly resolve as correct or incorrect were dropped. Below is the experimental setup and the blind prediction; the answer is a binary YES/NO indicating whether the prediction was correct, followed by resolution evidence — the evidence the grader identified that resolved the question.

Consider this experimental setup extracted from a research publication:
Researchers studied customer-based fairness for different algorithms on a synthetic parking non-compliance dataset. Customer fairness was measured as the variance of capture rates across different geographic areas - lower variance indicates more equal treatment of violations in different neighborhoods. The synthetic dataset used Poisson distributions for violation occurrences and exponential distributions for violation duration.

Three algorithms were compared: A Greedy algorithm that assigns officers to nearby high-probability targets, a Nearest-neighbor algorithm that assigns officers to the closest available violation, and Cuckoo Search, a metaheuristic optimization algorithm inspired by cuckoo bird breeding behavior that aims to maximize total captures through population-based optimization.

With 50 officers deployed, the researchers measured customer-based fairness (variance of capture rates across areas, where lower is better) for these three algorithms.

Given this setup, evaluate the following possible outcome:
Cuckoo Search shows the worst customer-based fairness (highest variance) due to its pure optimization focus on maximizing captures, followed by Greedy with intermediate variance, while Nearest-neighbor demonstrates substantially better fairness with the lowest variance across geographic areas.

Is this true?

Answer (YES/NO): NO